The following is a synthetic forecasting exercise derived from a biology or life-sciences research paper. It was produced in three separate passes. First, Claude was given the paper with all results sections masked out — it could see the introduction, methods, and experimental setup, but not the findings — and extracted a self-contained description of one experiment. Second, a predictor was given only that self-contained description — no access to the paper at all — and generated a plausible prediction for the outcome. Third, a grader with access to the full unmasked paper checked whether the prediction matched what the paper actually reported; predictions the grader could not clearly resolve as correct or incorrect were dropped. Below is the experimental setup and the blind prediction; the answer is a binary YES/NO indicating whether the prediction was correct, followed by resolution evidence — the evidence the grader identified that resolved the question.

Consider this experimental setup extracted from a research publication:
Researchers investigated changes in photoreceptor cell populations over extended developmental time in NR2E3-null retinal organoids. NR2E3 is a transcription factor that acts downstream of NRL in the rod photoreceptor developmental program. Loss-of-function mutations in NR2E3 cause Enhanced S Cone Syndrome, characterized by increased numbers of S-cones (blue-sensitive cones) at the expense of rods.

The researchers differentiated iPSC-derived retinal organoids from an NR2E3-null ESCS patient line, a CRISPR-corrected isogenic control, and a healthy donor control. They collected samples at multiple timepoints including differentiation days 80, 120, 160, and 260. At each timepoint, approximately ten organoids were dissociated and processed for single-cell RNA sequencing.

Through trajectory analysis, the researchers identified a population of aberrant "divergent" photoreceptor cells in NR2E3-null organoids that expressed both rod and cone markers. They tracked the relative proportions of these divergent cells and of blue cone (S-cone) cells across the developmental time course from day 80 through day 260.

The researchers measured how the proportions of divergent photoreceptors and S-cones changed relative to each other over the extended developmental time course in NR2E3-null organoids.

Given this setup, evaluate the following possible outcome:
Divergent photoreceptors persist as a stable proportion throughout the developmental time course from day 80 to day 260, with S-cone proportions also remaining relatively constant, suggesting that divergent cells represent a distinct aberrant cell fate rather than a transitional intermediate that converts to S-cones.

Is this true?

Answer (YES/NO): NO